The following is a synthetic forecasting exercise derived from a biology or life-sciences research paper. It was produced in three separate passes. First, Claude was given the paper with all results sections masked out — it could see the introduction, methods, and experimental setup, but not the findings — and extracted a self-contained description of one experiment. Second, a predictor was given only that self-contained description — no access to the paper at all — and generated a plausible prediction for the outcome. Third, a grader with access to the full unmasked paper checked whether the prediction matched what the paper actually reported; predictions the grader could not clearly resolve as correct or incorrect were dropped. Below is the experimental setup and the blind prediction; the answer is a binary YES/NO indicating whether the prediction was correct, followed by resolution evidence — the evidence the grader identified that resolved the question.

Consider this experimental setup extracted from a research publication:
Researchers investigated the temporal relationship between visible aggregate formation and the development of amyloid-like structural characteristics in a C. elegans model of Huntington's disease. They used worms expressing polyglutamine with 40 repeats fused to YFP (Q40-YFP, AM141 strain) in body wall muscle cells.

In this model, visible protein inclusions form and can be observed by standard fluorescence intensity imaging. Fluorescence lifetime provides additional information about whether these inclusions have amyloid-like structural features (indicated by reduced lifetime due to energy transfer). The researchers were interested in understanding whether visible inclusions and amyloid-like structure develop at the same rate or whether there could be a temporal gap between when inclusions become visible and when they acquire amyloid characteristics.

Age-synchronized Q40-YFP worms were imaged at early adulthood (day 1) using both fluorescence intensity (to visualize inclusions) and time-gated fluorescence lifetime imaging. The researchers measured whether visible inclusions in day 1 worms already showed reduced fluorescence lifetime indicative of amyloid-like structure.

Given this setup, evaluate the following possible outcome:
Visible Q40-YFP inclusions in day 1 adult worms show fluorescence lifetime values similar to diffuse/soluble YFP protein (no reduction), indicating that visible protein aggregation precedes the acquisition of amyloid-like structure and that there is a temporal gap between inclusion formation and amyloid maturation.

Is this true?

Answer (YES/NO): NO